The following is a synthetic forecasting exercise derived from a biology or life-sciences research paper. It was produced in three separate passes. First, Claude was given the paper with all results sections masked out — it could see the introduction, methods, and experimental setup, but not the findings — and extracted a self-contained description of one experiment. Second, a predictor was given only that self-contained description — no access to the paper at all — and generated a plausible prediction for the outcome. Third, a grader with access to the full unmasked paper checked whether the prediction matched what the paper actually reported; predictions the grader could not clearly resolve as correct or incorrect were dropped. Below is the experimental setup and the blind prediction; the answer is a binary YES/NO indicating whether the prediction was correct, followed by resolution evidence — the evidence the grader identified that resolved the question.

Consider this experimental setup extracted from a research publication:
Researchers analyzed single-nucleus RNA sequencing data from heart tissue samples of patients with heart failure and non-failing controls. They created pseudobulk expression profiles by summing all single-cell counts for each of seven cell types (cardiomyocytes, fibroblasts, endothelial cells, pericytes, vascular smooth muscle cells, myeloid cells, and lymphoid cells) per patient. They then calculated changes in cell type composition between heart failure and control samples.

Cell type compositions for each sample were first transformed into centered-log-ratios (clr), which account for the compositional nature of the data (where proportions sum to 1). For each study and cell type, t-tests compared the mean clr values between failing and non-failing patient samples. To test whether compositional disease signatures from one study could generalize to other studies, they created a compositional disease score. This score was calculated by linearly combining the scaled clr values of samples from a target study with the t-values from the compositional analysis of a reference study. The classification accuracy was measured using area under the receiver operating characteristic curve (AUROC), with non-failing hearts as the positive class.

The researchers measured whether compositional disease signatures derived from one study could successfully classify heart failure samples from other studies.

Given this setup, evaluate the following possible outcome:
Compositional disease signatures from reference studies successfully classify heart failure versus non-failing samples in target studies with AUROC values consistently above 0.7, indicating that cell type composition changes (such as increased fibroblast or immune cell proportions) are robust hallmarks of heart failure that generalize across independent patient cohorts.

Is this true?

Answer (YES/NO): NO